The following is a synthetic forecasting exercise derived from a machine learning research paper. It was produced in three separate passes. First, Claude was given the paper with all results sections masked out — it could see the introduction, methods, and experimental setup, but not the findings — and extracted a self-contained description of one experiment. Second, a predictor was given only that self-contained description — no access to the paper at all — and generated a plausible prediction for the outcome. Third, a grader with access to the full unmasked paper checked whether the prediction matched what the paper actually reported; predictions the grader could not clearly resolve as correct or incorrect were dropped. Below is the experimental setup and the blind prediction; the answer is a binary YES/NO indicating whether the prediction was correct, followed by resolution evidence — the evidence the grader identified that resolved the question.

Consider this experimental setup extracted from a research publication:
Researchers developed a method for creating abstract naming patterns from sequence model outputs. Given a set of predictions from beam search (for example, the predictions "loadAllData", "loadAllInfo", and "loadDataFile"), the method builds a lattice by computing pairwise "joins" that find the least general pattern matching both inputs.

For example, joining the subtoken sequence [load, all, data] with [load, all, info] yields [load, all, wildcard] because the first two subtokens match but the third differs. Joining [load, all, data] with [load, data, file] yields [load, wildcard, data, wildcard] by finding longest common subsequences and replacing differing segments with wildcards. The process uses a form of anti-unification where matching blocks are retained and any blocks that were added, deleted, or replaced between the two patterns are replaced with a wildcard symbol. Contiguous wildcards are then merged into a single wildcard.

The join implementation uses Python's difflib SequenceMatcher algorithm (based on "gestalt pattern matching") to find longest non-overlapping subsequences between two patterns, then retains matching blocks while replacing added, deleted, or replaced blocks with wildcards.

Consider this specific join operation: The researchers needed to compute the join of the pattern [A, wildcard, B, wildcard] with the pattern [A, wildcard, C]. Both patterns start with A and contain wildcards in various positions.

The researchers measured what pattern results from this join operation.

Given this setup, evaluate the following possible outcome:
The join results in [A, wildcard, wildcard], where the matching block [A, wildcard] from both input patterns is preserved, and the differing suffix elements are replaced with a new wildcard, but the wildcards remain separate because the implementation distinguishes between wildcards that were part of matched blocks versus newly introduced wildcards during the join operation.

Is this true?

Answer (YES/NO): NO